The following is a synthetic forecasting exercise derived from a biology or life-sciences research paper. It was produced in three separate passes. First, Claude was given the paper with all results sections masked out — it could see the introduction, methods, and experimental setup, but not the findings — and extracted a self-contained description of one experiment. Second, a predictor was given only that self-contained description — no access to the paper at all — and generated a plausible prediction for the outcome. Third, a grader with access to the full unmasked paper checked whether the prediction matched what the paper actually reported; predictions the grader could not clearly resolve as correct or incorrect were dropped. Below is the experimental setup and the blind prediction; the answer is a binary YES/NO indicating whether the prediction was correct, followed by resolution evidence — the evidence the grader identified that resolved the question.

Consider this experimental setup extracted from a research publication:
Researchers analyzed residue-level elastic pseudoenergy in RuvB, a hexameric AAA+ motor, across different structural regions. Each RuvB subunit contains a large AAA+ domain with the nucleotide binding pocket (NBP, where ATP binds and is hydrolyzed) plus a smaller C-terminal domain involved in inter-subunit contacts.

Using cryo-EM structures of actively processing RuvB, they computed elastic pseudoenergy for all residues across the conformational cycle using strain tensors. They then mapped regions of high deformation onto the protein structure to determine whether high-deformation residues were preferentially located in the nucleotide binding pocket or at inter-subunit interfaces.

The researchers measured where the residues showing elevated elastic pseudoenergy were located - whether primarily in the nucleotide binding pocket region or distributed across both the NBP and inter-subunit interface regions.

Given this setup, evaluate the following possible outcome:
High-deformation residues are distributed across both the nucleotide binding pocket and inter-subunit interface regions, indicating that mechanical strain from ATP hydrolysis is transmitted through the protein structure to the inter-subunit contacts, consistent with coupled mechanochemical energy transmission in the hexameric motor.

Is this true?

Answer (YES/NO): NO